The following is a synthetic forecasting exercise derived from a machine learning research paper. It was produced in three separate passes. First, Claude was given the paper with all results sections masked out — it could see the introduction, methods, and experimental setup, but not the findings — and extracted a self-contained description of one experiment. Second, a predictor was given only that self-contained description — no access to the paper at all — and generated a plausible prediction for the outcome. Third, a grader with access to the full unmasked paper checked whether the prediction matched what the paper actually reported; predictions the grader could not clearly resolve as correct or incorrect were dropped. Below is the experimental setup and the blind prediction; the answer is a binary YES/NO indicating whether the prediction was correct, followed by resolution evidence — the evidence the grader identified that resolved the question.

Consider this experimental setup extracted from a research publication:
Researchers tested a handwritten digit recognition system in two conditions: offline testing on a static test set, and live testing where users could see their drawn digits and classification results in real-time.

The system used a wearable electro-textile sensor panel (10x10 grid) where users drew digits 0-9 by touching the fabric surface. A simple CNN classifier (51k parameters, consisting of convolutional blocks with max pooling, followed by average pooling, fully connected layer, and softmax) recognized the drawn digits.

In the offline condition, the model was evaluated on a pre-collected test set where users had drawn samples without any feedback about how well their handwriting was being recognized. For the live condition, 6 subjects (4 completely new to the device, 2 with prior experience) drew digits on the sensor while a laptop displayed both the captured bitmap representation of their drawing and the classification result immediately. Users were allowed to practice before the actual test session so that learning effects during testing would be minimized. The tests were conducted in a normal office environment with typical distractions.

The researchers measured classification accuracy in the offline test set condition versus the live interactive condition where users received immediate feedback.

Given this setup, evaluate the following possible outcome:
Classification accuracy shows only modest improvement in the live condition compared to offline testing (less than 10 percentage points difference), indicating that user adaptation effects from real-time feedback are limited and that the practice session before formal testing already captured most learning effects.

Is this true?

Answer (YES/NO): NO